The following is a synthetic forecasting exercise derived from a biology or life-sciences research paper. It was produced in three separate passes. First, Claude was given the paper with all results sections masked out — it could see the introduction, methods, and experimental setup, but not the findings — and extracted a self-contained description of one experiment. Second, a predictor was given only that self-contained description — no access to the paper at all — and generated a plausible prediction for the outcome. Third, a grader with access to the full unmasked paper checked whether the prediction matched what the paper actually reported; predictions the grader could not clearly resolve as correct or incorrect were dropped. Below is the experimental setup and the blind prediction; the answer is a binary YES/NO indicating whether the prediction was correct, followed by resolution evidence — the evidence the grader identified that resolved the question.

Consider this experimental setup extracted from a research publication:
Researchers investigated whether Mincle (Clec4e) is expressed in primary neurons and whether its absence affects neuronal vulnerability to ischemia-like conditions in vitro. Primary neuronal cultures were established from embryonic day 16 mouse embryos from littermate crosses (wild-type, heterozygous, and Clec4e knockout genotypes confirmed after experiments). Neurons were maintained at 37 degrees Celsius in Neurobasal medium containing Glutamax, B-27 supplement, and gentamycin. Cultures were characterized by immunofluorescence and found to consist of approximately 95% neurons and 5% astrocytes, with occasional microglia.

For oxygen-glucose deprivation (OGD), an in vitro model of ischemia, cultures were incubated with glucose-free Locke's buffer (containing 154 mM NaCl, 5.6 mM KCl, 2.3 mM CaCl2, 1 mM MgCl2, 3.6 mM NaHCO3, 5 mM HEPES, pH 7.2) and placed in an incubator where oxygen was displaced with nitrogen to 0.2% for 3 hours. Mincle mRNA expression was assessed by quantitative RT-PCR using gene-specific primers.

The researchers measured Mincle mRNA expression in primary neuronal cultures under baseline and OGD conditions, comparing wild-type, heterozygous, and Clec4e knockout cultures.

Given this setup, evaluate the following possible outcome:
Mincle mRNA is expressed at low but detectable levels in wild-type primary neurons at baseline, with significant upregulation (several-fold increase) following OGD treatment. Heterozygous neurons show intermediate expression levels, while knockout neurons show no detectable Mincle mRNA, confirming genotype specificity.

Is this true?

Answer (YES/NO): NO